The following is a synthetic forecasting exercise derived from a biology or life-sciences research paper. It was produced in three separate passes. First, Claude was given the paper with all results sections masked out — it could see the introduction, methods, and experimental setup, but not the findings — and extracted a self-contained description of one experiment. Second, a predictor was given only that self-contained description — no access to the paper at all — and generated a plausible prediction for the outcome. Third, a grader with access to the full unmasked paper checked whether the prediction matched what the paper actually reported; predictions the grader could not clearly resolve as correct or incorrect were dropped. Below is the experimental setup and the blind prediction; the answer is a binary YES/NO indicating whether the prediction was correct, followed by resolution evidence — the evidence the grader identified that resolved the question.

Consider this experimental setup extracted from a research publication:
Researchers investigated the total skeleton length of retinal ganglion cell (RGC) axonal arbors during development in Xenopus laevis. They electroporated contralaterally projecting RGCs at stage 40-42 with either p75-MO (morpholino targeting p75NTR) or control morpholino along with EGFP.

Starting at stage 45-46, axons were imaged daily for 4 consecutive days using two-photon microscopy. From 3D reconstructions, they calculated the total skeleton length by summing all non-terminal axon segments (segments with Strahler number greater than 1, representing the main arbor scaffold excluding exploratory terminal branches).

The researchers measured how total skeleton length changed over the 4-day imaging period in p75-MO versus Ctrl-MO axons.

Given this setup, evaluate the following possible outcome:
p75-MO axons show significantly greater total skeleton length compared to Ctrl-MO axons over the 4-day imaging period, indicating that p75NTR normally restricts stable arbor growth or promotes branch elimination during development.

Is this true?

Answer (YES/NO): NO